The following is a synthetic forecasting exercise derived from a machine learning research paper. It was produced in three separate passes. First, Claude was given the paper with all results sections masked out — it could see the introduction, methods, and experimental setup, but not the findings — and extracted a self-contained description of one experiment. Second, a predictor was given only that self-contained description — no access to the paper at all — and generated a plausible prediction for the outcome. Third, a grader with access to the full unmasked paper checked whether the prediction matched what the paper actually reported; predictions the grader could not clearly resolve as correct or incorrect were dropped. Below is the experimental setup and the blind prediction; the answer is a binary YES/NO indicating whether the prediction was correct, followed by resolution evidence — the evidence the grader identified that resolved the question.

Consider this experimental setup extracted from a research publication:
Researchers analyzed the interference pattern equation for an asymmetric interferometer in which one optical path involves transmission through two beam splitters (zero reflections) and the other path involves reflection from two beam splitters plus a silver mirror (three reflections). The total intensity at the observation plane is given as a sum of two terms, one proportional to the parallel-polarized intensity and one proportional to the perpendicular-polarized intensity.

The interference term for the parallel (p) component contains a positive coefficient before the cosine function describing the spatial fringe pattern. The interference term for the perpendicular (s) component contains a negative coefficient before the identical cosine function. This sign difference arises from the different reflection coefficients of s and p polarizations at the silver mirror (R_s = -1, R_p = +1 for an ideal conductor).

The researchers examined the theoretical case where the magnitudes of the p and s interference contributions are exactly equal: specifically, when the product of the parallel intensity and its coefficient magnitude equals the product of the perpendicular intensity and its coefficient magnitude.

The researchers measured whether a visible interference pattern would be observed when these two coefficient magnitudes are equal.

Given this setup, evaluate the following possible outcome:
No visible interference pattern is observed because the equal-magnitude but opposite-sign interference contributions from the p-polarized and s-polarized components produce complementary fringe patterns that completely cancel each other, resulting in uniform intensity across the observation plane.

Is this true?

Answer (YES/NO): NO